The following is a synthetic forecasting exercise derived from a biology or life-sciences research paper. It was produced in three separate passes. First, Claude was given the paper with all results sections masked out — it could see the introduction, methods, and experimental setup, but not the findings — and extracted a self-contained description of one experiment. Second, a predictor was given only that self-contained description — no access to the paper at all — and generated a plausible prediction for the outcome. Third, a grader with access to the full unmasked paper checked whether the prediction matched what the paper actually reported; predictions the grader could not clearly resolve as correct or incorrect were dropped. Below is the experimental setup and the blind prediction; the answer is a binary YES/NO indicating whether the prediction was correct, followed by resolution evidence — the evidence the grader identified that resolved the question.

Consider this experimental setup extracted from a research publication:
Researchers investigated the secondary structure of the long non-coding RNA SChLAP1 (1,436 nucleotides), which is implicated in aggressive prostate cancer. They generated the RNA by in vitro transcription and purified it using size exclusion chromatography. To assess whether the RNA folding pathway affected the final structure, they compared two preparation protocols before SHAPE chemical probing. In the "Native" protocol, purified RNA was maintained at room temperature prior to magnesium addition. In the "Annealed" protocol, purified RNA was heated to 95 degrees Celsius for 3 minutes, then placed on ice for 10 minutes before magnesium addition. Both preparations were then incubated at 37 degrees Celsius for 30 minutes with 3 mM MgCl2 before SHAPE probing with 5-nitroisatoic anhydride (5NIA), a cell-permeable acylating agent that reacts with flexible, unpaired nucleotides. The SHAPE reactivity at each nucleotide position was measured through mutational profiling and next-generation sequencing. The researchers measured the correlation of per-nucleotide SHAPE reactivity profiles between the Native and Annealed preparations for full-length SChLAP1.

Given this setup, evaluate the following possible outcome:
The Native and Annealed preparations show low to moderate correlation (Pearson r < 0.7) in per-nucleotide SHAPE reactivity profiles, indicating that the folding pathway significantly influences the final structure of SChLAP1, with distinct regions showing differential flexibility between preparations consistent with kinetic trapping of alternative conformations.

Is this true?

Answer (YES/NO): YES